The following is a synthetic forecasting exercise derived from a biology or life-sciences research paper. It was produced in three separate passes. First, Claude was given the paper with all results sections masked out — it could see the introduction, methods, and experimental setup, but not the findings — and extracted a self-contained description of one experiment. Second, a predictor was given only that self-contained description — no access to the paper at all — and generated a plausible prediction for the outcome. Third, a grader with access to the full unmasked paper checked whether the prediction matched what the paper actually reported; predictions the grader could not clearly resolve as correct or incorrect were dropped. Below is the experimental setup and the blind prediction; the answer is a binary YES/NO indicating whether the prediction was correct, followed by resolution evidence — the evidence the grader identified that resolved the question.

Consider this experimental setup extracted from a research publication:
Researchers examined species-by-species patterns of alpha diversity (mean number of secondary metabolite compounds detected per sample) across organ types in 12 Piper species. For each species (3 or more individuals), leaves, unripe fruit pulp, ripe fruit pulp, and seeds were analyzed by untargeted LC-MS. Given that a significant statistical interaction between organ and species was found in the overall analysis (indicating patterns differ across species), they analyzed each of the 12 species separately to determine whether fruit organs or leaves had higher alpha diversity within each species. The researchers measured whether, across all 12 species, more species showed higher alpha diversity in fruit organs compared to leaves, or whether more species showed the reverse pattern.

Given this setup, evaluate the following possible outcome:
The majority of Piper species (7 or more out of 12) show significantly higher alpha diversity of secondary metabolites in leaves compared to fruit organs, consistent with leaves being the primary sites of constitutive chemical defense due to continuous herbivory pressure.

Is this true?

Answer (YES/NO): NO